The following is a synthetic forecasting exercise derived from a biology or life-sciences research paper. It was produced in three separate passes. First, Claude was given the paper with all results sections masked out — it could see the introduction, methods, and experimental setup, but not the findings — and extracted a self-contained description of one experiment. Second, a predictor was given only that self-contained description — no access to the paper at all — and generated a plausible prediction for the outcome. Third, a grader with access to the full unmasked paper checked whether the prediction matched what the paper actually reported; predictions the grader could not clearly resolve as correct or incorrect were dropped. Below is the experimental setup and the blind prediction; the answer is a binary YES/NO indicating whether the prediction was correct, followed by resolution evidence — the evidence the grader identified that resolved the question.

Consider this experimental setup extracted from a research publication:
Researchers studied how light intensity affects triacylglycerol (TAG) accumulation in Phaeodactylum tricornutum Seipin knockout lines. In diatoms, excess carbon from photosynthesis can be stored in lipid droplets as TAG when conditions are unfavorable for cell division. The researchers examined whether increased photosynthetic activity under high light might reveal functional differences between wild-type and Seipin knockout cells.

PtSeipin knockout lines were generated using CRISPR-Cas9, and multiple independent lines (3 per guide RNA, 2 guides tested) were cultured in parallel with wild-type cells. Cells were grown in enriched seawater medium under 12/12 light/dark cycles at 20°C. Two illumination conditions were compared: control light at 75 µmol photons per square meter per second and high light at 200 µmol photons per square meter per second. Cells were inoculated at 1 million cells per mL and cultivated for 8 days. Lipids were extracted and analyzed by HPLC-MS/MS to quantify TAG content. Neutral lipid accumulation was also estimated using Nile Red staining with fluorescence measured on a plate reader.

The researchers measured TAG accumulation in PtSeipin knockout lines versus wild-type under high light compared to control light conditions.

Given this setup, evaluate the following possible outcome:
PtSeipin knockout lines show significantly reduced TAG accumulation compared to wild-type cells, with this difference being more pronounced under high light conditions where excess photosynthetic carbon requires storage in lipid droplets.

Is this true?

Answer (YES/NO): NO